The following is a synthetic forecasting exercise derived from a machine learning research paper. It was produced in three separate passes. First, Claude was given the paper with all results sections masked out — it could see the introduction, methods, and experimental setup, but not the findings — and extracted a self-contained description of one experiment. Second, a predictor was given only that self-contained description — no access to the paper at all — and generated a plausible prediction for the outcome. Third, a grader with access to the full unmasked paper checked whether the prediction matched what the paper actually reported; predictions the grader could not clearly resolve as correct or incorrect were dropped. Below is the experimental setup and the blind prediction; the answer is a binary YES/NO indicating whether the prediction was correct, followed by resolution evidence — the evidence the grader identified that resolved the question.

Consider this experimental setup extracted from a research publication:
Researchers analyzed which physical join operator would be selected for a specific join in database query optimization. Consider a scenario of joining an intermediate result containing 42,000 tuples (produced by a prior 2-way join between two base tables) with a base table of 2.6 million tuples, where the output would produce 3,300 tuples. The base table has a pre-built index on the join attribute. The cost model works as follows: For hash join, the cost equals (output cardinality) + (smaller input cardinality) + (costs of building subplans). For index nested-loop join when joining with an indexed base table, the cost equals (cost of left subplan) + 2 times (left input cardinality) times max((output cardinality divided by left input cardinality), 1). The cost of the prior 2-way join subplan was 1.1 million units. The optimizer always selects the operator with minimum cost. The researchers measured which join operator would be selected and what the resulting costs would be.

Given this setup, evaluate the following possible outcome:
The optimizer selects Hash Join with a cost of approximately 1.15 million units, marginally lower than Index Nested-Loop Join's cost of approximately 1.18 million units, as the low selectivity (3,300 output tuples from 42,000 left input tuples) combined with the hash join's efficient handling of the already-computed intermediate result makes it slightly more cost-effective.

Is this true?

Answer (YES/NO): NO